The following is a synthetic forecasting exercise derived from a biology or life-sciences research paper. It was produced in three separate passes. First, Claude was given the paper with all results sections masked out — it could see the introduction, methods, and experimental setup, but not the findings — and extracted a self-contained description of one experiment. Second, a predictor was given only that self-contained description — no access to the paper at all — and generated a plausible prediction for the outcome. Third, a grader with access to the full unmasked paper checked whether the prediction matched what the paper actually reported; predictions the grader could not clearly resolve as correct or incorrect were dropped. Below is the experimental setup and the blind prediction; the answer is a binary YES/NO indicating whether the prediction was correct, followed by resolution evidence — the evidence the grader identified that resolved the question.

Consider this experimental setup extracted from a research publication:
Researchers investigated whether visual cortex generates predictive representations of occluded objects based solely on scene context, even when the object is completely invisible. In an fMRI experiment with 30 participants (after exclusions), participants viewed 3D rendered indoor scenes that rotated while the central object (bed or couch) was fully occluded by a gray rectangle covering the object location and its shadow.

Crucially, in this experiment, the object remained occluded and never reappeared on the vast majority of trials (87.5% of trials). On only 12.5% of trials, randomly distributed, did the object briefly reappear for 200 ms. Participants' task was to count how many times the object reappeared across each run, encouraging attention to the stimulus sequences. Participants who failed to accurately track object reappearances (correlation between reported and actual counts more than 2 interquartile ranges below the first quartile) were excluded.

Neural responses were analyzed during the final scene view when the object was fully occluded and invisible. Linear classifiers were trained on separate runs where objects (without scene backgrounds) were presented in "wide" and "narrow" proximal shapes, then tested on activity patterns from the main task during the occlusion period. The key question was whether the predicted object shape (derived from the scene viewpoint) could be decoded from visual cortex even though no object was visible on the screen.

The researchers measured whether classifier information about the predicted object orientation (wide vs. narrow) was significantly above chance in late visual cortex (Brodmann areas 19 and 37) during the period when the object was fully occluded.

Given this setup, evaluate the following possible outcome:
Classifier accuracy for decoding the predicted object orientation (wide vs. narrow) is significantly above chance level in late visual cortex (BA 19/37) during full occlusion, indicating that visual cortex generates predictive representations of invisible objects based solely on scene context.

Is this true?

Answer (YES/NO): YES